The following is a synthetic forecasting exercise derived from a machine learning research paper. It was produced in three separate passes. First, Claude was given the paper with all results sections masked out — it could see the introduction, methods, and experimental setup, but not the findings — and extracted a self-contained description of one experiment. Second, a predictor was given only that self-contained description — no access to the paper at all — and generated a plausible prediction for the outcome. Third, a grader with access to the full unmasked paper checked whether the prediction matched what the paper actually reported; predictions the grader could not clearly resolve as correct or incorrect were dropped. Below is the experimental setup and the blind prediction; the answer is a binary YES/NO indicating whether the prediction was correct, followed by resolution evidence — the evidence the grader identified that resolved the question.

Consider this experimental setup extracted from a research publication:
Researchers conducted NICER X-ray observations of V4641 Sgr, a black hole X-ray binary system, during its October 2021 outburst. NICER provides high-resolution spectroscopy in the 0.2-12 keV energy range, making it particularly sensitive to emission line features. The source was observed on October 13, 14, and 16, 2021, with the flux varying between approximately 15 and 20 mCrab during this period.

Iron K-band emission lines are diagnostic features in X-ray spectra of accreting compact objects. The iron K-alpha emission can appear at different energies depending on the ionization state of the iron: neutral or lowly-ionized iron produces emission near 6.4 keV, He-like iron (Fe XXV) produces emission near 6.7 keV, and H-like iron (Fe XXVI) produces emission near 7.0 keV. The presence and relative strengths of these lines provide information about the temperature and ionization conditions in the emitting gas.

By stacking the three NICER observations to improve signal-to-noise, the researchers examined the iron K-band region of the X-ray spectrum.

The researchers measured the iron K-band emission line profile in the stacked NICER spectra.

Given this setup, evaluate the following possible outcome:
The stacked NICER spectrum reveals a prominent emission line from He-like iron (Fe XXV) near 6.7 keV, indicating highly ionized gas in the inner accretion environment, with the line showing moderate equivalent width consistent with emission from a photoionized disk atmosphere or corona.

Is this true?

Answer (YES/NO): NO